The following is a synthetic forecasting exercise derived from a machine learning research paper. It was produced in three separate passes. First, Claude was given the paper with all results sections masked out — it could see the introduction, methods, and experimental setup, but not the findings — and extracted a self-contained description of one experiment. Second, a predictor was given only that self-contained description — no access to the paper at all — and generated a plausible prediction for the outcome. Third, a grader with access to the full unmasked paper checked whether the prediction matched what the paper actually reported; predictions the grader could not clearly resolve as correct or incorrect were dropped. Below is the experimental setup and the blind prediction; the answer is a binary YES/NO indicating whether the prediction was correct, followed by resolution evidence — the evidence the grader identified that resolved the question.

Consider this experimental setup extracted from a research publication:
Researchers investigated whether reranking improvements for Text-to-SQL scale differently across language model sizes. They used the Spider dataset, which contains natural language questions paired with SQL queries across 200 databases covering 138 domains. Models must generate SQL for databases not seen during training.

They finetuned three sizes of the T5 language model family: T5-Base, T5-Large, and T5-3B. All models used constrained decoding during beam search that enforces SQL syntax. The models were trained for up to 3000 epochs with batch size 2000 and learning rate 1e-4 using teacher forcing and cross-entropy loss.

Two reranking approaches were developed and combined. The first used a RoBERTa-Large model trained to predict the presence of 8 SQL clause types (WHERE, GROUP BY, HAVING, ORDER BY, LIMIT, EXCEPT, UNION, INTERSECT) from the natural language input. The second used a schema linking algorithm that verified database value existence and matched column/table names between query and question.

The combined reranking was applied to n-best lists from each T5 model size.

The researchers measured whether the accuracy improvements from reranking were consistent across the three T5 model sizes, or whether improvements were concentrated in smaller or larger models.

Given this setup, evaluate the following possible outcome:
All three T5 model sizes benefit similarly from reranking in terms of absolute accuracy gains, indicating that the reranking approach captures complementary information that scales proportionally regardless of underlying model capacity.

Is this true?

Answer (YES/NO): YES